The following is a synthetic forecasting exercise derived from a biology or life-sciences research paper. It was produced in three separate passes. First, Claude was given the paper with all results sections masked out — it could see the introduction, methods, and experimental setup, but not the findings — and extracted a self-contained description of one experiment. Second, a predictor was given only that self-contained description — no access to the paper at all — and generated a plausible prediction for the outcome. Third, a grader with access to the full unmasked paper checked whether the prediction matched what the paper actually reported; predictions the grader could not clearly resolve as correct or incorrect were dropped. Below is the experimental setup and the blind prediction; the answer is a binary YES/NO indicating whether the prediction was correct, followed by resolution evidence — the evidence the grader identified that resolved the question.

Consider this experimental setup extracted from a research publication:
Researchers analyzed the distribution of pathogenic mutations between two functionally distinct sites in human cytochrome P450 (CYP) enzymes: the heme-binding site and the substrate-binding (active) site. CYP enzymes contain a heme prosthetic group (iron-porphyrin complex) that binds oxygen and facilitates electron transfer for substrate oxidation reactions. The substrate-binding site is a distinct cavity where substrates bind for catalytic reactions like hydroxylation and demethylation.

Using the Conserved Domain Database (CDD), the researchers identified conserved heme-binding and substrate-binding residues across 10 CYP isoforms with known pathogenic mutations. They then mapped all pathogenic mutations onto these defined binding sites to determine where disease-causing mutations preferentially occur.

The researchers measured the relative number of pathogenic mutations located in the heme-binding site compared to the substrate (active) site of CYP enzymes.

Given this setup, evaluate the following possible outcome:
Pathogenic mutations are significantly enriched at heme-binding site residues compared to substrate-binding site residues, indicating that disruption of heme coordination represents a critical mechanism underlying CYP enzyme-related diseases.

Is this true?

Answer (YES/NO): YES